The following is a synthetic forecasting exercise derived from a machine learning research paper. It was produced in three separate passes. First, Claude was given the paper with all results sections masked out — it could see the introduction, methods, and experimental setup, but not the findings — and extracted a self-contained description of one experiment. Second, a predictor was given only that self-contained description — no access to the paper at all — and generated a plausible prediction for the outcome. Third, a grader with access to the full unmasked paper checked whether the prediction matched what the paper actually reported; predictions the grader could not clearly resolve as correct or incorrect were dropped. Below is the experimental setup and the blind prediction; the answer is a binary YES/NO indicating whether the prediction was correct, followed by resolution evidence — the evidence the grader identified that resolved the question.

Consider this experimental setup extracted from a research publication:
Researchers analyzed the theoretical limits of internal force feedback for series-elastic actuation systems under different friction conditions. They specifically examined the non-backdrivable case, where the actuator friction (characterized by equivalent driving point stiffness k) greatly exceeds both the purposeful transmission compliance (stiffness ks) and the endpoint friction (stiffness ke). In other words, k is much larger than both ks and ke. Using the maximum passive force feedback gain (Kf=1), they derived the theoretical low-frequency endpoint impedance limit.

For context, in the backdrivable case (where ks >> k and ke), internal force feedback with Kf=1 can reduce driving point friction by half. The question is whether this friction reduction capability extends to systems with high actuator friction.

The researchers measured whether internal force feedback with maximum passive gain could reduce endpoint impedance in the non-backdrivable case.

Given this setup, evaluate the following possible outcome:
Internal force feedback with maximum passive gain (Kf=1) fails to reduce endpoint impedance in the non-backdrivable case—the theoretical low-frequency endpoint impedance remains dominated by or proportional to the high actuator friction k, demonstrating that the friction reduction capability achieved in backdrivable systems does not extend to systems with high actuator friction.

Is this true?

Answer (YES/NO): NO